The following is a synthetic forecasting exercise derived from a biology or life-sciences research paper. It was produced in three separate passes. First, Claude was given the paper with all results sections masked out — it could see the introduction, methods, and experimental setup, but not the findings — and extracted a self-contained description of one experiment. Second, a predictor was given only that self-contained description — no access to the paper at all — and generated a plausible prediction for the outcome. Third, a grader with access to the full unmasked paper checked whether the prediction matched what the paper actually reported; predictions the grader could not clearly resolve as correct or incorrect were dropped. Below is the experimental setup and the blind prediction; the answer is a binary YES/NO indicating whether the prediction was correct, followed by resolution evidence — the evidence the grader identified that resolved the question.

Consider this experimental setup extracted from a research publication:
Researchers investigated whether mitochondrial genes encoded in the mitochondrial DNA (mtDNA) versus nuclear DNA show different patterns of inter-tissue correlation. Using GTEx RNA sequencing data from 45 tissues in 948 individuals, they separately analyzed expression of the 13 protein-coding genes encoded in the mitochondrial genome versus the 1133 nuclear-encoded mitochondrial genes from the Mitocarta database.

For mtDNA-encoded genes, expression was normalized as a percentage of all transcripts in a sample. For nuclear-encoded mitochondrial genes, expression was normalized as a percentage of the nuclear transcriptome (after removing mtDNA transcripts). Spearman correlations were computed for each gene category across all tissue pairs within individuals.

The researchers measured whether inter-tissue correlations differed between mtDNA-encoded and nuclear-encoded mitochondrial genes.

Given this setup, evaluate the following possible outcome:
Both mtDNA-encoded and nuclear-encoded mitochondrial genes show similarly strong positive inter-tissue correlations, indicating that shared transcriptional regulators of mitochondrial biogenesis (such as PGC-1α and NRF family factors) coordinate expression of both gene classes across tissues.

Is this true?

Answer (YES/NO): NO